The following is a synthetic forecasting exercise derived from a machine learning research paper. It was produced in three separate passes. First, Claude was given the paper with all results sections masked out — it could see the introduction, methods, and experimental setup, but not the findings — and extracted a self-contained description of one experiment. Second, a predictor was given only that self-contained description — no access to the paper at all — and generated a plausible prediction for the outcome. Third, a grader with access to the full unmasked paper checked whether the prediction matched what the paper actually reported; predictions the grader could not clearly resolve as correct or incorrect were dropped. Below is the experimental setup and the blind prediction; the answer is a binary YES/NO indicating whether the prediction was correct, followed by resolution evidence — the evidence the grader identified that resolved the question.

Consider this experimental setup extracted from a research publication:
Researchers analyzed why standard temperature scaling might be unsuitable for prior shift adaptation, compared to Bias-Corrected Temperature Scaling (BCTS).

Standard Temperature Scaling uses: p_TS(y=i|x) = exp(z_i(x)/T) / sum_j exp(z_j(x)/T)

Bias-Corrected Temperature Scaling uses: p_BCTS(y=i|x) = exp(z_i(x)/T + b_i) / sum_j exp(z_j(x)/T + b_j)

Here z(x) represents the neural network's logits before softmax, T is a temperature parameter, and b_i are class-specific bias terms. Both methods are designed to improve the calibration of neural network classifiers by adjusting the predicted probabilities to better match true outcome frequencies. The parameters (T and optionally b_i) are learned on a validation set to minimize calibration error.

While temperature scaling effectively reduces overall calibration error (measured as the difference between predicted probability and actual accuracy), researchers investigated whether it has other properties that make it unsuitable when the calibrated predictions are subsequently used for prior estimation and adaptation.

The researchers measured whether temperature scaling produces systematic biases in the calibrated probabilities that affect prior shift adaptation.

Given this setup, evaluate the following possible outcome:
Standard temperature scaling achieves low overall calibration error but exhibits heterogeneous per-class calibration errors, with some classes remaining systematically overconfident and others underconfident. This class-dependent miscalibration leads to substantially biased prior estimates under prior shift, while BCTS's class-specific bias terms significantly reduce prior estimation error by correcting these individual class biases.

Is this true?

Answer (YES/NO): NO